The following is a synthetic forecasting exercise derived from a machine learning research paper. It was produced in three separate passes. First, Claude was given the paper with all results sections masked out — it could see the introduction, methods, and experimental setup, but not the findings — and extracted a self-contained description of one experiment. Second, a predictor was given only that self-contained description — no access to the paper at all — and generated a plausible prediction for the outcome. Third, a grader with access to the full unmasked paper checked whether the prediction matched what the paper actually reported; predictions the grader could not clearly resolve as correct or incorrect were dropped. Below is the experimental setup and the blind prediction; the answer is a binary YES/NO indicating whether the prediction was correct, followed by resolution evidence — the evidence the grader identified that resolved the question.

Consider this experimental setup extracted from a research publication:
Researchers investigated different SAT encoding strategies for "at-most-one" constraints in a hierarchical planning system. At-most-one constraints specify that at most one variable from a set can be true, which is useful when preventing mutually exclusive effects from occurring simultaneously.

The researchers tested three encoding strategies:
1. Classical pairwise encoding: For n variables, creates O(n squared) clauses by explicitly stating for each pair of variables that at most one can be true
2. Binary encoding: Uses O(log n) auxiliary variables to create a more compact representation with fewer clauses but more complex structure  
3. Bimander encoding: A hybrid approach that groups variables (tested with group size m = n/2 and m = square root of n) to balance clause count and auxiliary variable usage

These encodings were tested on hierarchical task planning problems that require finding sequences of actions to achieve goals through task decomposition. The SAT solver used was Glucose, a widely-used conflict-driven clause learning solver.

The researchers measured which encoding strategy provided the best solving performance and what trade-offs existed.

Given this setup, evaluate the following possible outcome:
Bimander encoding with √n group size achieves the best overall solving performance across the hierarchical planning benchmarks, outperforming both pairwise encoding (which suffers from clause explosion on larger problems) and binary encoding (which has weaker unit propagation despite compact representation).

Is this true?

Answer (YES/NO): NO